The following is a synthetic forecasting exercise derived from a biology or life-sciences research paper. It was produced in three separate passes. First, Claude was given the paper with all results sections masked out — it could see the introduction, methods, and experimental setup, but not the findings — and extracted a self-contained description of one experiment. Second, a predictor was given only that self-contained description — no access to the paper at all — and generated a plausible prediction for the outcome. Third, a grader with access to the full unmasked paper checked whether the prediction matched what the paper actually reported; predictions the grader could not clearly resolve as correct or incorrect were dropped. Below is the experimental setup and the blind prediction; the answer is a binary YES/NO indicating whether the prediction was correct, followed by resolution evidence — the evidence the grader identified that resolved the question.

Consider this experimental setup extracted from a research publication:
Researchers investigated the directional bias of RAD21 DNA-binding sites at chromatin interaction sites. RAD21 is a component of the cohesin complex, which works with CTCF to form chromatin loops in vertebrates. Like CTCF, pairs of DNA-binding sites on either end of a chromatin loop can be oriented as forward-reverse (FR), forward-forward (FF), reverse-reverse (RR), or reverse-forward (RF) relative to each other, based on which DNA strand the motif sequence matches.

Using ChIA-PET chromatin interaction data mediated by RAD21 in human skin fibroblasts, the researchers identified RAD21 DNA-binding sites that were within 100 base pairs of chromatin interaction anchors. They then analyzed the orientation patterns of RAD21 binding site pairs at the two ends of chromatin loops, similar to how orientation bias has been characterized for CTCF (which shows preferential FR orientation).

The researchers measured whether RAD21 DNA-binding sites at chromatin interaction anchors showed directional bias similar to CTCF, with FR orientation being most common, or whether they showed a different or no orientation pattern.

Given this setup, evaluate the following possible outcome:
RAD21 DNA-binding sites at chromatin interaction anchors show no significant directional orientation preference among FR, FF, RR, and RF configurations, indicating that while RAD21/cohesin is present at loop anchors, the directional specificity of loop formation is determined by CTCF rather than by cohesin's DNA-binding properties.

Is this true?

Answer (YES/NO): NO